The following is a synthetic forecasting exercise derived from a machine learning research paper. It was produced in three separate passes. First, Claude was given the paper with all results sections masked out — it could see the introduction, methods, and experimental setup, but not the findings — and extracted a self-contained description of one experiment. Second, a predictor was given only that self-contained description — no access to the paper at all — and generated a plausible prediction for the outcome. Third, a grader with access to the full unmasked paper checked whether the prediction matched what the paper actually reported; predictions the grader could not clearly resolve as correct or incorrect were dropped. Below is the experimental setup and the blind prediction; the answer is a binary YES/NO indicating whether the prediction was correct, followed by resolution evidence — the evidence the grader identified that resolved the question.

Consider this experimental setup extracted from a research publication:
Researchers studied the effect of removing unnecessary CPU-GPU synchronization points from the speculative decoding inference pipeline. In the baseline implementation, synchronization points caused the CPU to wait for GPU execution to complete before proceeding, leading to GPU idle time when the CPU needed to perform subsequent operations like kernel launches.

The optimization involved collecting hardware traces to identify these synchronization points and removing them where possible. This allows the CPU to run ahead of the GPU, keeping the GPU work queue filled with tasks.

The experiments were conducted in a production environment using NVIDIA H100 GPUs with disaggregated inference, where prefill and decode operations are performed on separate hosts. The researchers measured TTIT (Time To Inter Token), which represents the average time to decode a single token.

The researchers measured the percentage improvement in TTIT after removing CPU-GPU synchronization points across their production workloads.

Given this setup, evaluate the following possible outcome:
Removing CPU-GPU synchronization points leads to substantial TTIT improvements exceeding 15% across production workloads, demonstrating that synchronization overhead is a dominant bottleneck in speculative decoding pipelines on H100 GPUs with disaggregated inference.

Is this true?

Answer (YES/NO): NO